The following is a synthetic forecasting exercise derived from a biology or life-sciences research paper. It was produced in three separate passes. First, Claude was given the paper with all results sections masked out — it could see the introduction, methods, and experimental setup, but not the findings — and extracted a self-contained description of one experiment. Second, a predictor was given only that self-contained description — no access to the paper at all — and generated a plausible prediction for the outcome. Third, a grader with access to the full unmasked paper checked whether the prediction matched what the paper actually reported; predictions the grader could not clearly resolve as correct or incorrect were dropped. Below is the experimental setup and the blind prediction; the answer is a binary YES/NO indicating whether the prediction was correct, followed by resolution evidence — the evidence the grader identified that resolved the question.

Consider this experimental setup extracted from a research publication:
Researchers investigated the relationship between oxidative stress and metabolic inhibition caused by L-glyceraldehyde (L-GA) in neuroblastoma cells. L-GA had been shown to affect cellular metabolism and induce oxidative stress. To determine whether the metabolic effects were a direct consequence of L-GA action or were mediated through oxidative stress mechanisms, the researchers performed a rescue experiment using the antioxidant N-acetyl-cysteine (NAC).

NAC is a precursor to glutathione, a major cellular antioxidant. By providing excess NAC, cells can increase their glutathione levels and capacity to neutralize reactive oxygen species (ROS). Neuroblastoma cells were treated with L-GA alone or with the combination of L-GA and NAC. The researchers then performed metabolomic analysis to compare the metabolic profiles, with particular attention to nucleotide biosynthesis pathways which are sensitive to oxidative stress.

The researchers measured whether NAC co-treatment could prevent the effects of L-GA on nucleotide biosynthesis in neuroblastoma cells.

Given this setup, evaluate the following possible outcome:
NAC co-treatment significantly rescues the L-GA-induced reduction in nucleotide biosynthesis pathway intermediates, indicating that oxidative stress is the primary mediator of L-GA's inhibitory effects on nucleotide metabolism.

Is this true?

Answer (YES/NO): NO